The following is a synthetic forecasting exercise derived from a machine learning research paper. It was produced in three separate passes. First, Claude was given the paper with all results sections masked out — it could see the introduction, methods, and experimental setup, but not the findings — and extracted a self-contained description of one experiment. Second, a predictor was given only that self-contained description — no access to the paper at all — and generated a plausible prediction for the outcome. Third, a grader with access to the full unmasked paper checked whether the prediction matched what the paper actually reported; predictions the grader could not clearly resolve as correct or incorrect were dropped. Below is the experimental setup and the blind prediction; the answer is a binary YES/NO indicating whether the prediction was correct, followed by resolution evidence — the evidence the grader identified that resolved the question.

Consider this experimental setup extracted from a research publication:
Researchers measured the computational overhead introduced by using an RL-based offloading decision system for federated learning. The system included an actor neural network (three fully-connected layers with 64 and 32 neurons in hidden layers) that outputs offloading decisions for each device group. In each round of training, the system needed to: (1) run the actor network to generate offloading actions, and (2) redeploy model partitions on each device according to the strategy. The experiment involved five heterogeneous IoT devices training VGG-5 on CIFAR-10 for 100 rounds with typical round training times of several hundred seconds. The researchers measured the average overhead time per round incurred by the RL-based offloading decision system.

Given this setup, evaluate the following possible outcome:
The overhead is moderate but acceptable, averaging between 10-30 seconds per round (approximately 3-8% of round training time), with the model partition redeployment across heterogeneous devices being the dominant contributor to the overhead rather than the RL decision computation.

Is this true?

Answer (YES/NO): NO